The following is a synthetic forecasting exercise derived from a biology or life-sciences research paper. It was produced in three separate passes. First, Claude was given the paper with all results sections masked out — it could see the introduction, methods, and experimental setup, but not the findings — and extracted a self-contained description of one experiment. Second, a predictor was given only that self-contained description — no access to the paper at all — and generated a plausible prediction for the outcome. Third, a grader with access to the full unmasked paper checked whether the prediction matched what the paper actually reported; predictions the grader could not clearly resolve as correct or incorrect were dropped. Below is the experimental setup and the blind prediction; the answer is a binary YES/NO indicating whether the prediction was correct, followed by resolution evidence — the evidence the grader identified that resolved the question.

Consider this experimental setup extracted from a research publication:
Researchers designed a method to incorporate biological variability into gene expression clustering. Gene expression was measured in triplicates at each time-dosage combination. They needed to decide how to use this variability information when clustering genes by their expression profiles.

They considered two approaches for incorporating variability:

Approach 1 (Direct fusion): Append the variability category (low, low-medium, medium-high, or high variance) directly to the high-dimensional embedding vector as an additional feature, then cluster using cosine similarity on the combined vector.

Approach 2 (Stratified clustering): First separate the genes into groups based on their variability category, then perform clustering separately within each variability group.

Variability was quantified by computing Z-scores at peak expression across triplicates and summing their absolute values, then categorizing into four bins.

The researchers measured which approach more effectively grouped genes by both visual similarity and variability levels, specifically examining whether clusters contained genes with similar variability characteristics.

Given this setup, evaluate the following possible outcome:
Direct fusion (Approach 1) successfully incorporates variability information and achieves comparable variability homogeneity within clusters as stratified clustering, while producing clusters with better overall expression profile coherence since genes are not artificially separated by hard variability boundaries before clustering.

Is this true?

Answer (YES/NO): NO